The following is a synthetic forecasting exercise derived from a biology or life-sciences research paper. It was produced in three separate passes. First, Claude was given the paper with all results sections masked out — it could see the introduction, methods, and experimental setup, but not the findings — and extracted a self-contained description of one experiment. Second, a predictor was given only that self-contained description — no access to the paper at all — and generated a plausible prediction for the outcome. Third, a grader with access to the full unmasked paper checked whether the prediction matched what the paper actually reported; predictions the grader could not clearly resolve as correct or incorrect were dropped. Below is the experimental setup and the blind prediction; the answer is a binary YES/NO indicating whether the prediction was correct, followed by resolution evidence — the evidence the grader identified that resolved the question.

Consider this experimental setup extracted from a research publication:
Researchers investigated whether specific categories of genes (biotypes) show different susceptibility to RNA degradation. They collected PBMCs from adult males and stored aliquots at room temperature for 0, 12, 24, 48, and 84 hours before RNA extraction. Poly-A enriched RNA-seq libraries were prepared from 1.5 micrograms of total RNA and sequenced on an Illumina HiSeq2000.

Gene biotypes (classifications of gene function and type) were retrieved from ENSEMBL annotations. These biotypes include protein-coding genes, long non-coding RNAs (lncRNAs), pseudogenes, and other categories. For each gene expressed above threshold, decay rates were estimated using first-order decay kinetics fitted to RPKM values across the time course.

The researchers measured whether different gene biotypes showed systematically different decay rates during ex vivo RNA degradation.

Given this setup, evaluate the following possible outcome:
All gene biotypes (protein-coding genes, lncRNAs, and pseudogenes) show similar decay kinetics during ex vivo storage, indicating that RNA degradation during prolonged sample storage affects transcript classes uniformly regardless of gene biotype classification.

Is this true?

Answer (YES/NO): NO